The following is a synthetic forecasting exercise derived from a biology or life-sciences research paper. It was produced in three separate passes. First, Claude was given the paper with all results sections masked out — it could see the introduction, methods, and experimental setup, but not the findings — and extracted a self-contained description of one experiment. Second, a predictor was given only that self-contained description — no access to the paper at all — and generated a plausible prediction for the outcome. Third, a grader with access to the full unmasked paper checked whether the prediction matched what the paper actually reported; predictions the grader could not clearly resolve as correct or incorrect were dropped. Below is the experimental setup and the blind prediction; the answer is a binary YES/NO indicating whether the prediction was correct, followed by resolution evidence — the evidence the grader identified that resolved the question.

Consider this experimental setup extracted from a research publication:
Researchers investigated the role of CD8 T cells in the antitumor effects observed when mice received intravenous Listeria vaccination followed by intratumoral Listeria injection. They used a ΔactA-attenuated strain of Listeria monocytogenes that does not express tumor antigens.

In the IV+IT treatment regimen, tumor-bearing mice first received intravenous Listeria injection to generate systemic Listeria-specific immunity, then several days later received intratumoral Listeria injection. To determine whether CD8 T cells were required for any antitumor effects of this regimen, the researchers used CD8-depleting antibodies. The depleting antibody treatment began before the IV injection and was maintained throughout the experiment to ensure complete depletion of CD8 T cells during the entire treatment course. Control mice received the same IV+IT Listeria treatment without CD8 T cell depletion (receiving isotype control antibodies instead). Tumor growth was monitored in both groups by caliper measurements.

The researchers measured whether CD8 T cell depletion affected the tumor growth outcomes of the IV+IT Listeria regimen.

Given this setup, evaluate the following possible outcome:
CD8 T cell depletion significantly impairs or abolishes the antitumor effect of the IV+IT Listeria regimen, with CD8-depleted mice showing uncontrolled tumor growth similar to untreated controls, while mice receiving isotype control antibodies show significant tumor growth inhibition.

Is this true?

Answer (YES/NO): YES